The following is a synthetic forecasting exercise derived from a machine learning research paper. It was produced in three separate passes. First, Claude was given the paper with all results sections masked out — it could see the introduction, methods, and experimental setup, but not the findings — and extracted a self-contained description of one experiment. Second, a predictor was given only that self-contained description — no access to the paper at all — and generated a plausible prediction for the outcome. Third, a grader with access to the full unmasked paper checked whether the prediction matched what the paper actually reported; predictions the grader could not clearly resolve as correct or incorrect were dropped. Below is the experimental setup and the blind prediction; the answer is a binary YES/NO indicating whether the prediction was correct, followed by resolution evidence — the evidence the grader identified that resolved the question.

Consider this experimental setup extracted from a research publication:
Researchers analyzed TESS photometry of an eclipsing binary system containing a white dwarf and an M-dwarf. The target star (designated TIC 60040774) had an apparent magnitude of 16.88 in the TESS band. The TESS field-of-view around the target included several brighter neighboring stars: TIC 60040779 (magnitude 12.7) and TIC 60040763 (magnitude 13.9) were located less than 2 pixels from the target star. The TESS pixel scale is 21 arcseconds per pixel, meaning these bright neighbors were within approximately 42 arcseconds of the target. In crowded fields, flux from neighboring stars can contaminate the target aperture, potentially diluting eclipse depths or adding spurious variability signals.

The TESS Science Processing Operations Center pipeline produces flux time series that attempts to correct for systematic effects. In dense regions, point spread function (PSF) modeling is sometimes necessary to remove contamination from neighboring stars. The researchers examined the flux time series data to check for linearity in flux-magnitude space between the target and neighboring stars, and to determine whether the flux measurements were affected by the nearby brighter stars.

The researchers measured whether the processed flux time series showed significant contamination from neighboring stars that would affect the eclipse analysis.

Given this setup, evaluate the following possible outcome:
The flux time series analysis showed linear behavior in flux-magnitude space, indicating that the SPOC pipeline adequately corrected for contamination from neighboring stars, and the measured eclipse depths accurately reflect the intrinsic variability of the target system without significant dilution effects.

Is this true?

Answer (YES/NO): YES